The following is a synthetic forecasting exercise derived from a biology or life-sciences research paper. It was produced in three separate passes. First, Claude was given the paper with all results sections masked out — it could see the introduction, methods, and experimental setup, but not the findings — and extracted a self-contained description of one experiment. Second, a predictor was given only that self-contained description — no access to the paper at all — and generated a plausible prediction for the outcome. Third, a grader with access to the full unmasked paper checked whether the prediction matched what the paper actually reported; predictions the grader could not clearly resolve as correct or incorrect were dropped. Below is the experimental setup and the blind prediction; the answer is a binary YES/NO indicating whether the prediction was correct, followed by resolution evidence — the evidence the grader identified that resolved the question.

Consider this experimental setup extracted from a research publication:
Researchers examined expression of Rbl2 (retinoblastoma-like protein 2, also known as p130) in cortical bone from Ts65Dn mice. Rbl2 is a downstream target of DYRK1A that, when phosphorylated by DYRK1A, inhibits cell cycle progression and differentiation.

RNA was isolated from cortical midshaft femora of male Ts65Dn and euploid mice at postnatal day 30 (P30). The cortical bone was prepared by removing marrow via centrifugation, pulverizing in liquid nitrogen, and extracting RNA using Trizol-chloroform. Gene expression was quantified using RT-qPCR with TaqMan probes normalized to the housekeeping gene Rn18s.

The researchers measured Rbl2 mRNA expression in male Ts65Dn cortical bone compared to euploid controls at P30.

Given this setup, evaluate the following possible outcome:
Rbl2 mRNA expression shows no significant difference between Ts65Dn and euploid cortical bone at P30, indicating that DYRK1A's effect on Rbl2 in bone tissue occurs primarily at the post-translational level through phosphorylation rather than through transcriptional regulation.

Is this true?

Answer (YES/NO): YES